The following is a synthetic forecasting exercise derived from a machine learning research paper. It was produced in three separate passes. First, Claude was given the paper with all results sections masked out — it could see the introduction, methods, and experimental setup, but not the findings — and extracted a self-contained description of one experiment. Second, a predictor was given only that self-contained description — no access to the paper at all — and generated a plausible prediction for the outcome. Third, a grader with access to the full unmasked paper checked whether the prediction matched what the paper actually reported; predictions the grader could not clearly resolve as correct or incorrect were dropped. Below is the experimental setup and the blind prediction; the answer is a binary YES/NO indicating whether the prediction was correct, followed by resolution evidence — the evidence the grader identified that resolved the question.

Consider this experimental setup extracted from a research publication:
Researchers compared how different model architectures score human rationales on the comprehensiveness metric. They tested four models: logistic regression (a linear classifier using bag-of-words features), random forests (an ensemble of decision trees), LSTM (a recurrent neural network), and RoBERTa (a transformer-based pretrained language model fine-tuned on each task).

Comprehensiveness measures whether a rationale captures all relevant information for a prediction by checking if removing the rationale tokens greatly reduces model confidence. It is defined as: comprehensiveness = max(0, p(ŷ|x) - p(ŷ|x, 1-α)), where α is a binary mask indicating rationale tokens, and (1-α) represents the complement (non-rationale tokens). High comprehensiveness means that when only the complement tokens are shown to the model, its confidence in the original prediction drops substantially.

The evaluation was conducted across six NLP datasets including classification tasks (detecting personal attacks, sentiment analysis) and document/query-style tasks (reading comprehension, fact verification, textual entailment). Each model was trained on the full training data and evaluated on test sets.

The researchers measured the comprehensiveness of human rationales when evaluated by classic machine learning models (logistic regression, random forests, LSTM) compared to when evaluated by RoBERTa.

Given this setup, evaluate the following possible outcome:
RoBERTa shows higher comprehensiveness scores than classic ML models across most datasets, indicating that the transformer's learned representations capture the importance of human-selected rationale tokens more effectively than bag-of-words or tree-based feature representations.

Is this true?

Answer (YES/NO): YES